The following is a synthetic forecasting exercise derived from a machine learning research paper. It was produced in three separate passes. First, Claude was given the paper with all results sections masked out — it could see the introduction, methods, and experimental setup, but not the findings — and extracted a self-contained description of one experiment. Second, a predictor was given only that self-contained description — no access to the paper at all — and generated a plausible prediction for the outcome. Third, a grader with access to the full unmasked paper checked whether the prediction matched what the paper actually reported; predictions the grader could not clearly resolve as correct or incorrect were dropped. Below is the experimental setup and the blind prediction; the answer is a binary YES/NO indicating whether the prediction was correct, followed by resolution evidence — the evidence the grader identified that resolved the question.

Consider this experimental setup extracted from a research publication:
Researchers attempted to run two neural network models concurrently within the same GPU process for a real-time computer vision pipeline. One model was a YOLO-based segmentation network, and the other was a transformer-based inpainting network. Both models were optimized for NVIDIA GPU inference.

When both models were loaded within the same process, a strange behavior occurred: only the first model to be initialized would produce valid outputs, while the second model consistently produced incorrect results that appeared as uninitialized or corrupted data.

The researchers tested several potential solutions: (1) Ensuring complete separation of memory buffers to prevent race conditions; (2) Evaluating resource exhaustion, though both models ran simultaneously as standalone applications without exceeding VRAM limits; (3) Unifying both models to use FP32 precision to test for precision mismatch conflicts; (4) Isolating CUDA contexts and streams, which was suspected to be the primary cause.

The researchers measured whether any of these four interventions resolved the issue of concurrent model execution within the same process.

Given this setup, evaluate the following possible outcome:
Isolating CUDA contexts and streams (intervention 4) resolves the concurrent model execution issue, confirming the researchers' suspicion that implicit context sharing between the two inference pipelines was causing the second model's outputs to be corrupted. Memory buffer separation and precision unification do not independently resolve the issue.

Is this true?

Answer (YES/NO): NO